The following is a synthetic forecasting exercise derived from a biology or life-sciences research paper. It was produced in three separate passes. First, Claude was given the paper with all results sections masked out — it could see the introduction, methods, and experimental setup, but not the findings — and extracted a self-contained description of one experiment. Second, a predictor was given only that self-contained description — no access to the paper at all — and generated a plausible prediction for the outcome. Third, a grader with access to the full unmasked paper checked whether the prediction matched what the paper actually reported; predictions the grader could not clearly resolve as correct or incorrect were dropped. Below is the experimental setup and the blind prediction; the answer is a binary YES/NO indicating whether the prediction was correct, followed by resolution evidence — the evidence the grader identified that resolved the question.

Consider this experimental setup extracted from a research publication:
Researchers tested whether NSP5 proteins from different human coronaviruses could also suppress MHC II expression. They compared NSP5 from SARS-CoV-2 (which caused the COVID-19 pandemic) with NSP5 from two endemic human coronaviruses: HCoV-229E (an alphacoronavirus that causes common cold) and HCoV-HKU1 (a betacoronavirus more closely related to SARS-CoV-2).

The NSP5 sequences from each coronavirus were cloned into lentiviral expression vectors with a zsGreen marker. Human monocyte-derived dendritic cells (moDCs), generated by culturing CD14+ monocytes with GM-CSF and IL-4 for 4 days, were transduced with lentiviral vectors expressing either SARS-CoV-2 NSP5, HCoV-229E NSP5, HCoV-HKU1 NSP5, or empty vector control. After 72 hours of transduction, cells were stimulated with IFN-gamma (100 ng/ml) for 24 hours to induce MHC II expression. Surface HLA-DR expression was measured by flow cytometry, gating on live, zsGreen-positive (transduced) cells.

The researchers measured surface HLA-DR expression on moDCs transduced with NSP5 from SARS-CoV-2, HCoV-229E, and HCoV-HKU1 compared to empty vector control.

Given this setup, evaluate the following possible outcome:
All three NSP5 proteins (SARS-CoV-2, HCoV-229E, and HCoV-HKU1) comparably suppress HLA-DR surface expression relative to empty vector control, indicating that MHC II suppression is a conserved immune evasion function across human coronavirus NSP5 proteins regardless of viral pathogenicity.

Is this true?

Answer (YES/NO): NO